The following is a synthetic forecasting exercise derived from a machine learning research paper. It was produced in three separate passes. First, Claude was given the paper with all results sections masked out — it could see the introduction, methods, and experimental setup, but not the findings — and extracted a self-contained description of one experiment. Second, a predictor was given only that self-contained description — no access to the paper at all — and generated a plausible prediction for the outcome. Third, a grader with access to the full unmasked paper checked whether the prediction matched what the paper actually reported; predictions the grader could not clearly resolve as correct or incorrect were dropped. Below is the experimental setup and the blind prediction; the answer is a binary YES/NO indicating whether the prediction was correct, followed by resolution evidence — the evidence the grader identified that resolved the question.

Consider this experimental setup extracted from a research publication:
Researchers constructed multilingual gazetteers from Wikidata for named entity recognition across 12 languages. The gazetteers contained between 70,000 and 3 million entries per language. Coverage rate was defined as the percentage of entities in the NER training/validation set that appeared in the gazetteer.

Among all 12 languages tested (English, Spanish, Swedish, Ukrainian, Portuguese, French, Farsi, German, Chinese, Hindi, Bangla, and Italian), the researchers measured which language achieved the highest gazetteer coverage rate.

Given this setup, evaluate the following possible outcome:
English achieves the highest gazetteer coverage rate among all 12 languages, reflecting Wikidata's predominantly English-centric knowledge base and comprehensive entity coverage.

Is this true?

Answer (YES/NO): NO